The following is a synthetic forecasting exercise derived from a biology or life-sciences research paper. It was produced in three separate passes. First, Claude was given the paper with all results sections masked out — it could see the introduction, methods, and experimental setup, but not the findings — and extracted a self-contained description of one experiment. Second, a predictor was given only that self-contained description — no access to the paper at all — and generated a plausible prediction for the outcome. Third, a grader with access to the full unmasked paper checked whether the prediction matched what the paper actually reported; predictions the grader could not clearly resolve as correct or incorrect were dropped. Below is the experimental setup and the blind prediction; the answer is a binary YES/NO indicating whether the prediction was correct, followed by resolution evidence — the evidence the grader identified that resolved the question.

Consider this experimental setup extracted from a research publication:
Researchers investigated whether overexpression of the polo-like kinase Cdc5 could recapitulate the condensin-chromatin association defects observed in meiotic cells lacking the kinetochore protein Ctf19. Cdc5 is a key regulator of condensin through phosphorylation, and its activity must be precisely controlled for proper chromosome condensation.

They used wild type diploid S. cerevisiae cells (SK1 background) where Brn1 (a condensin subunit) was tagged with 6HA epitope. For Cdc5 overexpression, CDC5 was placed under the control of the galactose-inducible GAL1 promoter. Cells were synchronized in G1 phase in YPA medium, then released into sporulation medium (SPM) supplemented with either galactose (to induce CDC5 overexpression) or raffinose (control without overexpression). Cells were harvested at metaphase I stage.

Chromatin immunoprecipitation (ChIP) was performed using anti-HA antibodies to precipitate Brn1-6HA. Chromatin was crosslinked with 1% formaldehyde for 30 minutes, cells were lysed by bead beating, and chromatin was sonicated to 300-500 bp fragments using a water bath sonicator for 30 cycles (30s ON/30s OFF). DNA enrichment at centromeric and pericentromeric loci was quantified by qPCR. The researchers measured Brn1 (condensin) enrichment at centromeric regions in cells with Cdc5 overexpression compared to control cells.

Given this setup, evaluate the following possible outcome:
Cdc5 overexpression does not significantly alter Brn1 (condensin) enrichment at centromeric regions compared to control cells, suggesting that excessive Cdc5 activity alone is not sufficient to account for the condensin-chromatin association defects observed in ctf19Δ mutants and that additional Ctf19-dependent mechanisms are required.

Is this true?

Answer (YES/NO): NO